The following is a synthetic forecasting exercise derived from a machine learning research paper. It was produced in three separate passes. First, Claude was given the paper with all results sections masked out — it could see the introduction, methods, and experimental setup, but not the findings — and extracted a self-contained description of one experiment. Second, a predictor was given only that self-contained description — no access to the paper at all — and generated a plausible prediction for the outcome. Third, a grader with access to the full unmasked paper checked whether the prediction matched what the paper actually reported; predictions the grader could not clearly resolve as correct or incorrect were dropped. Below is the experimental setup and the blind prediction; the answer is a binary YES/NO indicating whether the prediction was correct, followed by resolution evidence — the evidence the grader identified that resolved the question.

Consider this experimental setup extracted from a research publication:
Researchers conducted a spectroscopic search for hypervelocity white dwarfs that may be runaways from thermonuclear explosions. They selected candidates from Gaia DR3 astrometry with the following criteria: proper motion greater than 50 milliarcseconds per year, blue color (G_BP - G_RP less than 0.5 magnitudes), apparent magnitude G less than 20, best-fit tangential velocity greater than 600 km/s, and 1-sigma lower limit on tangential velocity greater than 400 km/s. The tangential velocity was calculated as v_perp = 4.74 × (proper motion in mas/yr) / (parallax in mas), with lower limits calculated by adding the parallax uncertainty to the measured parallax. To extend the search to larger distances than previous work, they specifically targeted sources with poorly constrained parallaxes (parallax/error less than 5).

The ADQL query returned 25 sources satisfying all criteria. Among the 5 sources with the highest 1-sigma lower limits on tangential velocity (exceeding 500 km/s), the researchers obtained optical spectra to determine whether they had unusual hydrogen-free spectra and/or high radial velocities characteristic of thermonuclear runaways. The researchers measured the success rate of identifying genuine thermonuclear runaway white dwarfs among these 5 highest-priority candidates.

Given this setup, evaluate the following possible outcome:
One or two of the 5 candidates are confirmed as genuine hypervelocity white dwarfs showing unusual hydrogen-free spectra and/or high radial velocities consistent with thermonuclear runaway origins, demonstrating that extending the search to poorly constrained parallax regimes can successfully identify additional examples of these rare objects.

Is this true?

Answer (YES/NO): NO